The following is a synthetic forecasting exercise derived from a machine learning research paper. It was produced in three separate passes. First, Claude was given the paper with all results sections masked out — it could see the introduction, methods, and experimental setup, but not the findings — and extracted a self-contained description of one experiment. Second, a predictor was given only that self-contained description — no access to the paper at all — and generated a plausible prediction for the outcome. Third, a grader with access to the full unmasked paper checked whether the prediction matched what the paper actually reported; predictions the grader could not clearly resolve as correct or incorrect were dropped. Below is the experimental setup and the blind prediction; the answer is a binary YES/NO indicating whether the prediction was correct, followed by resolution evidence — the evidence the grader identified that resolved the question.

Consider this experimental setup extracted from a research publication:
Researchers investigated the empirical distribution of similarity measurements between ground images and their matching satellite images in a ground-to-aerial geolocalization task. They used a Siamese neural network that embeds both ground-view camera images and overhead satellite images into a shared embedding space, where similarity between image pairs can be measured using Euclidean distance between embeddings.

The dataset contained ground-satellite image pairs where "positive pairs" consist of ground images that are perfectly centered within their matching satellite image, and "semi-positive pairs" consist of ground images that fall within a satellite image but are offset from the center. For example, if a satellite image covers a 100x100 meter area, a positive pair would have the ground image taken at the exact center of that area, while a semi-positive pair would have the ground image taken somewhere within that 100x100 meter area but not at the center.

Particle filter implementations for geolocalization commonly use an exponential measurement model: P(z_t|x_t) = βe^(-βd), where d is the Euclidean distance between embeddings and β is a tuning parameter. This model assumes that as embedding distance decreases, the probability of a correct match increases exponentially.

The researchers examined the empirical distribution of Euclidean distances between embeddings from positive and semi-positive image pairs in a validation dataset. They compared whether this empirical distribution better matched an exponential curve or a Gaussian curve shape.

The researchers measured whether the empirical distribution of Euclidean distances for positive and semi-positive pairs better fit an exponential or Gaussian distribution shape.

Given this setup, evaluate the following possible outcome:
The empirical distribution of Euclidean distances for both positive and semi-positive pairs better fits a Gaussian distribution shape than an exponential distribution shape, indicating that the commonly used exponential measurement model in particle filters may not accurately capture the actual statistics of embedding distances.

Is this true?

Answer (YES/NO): YES